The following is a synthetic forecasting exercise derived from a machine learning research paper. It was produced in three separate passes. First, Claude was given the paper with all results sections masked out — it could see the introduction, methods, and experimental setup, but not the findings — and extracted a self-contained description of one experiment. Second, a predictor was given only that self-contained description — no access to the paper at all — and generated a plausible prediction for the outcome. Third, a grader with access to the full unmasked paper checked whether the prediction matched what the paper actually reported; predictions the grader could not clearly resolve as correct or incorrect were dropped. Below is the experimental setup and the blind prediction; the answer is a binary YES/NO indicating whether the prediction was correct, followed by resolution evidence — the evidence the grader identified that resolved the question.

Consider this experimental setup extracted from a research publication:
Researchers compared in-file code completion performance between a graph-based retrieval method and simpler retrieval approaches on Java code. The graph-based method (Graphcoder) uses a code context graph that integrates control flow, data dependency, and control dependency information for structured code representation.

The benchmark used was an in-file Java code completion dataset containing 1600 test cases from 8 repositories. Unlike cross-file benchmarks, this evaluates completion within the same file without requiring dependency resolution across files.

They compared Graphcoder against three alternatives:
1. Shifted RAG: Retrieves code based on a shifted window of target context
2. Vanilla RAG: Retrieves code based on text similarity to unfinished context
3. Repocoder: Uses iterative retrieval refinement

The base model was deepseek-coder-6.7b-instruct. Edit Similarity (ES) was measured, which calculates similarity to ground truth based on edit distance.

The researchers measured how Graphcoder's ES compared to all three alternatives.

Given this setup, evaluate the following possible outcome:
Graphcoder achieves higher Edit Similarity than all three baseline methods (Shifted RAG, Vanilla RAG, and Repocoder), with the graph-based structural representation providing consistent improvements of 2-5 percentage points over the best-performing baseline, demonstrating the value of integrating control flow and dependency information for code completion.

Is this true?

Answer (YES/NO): NO